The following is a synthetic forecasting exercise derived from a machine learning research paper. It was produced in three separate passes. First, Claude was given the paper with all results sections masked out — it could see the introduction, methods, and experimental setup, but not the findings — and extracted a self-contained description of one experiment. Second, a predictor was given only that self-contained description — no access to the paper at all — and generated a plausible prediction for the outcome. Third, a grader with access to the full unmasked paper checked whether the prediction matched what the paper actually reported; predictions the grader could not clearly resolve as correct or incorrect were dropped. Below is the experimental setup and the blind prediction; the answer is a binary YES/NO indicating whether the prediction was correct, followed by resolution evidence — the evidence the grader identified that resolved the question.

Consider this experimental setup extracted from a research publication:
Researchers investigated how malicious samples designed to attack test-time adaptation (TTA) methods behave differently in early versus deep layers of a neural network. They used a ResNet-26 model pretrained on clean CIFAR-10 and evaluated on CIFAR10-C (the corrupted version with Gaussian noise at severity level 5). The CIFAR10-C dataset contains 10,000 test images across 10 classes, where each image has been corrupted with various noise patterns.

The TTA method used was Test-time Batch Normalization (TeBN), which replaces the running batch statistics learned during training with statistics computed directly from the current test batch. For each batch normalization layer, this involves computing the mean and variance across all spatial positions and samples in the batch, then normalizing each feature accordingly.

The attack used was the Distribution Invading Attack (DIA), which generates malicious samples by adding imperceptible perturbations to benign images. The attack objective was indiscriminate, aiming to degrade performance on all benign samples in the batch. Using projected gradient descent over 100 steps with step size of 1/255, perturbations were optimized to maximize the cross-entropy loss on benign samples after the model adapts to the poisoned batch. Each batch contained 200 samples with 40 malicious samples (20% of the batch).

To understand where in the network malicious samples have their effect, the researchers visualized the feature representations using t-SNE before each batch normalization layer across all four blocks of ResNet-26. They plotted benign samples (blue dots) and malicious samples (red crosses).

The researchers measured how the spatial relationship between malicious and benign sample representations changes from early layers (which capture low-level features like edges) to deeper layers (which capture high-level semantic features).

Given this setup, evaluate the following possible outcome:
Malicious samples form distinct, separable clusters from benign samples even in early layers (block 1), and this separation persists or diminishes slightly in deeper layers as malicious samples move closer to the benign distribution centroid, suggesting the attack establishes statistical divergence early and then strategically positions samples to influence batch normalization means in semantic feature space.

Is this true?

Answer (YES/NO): NO